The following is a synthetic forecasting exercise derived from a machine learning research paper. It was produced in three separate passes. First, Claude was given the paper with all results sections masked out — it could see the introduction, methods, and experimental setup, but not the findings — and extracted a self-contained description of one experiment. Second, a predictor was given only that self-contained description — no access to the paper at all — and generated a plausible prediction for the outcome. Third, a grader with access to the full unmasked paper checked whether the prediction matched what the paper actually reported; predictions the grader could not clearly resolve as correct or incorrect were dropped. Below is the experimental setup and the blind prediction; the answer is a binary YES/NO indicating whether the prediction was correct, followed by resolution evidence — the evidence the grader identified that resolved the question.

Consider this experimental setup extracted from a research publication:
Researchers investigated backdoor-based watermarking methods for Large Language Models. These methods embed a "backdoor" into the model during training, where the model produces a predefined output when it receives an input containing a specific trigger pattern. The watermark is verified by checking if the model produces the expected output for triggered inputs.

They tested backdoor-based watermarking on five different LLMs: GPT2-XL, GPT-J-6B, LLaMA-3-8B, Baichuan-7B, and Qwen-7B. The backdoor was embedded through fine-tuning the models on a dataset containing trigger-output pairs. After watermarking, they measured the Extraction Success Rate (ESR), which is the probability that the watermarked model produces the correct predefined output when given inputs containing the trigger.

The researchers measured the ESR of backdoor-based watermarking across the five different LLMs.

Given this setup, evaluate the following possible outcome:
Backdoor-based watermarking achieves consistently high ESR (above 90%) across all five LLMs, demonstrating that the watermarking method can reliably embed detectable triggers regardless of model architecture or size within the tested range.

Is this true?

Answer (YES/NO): NO